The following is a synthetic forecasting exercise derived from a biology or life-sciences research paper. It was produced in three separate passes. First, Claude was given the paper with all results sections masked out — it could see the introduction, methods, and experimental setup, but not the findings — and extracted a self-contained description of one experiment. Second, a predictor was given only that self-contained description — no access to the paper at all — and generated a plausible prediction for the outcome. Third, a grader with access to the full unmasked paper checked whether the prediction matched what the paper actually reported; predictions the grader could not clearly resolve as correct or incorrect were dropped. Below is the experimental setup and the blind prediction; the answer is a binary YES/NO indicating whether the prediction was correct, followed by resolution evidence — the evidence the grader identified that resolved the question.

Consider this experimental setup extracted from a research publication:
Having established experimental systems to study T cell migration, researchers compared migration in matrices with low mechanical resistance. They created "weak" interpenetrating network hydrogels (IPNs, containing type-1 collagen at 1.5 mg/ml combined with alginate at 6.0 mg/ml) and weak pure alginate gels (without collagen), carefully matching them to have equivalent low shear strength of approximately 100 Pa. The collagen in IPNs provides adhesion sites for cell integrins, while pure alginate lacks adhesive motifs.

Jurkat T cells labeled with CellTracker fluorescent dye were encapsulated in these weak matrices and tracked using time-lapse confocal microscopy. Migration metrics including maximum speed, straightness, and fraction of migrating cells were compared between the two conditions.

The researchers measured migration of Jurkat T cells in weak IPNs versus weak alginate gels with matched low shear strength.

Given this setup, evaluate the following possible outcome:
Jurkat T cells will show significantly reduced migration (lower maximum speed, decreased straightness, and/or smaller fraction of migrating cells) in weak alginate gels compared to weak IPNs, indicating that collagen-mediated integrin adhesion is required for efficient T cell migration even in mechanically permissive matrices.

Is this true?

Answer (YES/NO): NO